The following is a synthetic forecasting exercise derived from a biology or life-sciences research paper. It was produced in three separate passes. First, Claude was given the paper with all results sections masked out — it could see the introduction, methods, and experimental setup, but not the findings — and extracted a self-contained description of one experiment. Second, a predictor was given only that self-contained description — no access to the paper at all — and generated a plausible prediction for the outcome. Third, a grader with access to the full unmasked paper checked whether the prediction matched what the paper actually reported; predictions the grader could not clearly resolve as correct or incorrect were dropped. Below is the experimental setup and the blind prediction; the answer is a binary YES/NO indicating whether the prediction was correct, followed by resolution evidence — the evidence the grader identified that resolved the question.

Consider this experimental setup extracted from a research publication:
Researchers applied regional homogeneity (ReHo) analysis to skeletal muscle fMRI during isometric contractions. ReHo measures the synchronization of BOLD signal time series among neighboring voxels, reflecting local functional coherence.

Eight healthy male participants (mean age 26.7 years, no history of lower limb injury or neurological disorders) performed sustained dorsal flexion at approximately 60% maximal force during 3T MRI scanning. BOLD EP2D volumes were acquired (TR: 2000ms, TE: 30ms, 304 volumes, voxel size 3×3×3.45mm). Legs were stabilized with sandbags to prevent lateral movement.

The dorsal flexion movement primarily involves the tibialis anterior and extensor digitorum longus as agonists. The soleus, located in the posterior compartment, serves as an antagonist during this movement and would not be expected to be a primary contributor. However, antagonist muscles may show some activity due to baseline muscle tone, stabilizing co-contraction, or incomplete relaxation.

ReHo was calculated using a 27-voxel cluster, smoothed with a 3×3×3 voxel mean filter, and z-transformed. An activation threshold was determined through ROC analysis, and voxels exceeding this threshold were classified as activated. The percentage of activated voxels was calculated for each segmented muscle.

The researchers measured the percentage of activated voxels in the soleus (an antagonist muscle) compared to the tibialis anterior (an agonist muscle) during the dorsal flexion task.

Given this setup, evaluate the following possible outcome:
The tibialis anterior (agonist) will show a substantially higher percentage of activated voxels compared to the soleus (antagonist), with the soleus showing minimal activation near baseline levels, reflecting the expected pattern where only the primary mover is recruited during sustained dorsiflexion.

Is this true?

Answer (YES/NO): YES